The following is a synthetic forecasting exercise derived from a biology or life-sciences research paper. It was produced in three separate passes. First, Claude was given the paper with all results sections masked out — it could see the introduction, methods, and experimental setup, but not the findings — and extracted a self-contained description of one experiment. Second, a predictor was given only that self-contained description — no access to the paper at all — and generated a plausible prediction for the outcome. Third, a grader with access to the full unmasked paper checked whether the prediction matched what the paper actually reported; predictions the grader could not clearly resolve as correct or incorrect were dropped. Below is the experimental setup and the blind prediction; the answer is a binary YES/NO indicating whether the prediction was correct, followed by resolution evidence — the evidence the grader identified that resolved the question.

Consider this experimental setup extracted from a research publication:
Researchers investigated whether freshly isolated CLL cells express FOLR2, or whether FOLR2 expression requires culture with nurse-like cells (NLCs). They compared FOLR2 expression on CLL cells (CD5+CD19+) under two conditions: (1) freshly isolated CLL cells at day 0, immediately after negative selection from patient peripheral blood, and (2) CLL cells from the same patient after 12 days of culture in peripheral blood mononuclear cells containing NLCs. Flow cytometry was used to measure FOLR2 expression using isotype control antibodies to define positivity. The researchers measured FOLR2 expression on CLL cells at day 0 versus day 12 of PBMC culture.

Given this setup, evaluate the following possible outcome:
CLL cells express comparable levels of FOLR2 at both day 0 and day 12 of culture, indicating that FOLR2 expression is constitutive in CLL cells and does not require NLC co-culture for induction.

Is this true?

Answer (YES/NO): NO